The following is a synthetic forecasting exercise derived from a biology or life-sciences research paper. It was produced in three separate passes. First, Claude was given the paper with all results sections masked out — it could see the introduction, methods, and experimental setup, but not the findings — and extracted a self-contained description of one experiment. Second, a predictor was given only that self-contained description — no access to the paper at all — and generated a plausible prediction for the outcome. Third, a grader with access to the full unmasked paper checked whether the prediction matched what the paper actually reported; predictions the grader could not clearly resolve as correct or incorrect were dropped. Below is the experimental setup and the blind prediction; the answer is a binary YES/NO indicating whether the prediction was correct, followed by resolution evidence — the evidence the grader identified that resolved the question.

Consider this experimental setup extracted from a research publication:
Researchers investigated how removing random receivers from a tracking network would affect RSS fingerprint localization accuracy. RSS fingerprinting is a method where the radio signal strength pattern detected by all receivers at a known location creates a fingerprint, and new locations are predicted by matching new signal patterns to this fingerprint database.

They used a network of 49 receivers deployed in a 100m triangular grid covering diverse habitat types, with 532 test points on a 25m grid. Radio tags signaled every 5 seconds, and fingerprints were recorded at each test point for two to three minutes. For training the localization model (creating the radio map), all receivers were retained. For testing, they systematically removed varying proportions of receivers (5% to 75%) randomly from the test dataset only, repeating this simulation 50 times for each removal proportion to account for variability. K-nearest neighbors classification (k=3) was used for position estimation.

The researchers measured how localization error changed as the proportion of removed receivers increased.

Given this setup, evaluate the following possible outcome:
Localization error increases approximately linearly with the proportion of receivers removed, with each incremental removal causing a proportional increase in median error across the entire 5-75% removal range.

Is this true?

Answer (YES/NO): NO